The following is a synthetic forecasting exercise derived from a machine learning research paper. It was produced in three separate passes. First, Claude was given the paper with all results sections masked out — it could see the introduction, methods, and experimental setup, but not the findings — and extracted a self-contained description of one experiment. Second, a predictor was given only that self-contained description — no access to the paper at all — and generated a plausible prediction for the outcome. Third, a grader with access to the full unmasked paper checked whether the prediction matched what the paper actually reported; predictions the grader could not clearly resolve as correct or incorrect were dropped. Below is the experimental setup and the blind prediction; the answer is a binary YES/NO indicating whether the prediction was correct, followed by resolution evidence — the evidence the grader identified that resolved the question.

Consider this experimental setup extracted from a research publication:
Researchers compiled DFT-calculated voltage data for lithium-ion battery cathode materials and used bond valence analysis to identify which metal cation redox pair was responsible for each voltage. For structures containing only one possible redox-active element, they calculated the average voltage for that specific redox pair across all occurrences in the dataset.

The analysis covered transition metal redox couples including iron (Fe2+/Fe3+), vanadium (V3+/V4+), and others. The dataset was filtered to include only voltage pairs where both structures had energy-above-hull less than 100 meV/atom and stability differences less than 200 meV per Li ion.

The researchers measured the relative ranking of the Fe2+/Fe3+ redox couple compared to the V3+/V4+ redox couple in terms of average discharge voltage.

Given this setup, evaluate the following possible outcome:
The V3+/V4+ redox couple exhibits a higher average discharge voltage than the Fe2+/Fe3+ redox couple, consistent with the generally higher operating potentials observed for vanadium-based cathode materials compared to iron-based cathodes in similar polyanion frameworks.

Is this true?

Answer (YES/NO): YES